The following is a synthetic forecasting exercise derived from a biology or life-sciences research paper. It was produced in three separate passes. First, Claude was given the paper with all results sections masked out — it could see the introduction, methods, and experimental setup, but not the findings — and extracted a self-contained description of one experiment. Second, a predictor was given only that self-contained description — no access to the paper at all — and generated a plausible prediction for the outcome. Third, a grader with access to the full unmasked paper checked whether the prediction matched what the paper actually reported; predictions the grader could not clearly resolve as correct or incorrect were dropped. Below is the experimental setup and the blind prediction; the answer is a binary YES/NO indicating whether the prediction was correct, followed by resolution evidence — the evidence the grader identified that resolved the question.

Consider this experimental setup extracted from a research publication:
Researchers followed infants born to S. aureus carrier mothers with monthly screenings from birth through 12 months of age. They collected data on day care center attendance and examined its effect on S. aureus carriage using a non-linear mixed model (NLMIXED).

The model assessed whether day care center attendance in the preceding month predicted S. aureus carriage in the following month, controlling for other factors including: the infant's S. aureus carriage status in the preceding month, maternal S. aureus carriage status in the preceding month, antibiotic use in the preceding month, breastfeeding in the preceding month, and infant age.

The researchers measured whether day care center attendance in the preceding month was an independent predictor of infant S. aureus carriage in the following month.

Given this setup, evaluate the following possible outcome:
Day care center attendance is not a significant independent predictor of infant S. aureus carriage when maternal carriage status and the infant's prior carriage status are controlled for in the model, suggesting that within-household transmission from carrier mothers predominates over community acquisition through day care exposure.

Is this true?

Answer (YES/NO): YES